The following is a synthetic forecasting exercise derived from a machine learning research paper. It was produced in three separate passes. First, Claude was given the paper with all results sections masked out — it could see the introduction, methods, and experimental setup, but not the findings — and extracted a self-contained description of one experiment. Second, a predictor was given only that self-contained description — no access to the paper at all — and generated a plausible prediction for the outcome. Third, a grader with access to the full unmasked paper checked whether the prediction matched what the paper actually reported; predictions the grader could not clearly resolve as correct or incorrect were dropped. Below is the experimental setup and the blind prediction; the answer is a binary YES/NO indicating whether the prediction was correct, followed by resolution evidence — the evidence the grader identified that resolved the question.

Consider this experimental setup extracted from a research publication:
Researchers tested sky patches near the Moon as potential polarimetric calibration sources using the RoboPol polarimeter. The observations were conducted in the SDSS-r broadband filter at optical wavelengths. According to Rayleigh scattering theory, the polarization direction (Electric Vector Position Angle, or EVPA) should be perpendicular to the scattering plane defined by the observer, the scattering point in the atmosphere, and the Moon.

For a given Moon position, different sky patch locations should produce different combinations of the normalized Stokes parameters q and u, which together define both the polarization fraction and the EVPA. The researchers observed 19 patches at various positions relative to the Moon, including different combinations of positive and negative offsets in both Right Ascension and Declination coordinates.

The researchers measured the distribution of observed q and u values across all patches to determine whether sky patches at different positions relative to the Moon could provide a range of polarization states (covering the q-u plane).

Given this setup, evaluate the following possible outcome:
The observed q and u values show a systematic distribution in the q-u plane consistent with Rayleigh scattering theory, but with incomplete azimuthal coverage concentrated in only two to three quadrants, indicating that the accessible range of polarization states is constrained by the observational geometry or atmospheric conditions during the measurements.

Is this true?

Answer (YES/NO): NO